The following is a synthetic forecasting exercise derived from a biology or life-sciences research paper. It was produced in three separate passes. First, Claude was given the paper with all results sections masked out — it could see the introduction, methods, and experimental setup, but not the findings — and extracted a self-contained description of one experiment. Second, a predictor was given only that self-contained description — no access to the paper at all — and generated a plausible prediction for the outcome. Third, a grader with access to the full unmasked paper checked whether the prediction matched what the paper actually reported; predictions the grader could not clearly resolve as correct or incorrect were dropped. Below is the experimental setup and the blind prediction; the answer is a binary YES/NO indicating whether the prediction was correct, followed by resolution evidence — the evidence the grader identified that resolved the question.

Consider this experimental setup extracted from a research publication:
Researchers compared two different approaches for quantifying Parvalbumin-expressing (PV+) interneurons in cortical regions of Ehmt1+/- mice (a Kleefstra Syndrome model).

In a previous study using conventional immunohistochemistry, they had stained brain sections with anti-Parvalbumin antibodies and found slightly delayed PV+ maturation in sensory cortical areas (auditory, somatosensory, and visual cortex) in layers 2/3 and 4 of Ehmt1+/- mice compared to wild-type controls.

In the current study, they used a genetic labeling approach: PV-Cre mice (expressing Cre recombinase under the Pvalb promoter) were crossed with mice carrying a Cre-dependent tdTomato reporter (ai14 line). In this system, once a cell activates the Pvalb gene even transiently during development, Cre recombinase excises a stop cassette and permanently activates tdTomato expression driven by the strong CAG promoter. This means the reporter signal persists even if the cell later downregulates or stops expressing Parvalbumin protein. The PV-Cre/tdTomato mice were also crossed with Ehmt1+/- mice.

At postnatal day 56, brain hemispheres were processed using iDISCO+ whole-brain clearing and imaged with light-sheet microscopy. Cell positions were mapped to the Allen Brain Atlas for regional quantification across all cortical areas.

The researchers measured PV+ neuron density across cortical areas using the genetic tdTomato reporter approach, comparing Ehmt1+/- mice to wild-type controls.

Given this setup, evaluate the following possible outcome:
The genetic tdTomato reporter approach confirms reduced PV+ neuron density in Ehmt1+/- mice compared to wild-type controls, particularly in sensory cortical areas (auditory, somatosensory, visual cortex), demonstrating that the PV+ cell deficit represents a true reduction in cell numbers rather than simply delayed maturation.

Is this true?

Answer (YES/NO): NO